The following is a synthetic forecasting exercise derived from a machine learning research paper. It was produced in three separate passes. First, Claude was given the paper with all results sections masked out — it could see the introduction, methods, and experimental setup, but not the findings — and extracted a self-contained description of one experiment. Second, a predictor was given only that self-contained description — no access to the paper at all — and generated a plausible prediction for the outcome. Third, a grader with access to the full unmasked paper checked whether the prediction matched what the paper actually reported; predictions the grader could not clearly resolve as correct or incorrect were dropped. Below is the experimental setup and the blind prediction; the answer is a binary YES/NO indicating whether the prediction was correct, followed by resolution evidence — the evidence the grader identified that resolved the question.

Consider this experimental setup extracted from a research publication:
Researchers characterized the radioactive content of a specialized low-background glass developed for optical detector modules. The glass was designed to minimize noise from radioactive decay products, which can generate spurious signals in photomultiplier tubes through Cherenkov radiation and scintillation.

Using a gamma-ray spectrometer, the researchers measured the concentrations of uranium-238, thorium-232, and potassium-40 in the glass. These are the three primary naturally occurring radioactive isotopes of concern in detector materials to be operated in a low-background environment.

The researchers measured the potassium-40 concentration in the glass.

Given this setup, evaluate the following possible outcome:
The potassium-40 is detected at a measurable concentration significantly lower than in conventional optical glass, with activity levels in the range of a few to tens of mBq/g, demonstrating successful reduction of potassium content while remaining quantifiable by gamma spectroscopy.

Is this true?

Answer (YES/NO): YES